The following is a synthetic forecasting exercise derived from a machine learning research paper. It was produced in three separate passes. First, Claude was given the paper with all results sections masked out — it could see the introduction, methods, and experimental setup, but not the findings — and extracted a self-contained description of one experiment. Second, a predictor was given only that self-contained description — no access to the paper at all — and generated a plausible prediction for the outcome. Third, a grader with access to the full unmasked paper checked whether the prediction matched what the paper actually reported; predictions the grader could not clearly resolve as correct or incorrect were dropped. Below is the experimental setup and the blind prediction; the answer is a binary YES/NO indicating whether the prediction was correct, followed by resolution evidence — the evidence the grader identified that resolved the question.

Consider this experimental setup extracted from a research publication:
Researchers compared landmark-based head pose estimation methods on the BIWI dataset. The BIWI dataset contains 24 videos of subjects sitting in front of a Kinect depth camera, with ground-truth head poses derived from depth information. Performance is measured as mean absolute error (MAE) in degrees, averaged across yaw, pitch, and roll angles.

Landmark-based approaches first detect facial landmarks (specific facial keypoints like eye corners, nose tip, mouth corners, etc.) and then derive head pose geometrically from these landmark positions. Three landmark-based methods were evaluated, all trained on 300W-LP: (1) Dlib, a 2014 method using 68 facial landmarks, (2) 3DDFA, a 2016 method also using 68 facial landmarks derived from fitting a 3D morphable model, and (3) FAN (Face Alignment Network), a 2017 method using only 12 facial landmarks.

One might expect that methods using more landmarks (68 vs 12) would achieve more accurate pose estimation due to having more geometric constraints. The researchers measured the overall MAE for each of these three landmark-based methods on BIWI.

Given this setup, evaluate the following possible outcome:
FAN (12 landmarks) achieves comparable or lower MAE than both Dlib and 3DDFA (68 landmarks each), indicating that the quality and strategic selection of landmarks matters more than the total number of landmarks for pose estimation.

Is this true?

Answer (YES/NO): YES